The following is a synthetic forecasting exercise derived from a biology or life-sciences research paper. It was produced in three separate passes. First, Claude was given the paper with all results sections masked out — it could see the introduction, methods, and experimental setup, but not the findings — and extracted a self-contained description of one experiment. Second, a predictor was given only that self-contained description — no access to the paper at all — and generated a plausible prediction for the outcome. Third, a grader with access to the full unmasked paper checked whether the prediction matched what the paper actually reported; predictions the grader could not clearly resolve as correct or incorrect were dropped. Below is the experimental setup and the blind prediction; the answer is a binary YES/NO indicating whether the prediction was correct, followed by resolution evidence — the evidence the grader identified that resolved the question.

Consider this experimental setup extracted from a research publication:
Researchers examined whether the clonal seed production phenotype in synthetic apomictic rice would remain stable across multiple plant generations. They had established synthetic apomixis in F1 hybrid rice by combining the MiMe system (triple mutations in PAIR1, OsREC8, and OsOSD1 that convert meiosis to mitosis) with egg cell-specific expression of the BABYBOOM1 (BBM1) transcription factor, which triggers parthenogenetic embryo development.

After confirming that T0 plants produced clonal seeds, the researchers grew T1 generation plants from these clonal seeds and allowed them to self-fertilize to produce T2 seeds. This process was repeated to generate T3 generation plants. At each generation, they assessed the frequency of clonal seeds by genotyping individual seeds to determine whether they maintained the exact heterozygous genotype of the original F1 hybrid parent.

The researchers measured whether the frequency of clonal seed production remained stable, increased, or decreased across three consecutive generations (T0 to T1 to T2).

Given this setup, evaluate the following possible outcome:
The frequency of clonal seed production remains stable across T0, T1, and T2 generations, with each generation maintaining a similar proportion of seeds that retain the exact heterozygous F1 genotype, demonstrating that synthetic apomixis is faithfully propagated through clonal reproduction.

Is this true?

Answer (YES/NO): YES